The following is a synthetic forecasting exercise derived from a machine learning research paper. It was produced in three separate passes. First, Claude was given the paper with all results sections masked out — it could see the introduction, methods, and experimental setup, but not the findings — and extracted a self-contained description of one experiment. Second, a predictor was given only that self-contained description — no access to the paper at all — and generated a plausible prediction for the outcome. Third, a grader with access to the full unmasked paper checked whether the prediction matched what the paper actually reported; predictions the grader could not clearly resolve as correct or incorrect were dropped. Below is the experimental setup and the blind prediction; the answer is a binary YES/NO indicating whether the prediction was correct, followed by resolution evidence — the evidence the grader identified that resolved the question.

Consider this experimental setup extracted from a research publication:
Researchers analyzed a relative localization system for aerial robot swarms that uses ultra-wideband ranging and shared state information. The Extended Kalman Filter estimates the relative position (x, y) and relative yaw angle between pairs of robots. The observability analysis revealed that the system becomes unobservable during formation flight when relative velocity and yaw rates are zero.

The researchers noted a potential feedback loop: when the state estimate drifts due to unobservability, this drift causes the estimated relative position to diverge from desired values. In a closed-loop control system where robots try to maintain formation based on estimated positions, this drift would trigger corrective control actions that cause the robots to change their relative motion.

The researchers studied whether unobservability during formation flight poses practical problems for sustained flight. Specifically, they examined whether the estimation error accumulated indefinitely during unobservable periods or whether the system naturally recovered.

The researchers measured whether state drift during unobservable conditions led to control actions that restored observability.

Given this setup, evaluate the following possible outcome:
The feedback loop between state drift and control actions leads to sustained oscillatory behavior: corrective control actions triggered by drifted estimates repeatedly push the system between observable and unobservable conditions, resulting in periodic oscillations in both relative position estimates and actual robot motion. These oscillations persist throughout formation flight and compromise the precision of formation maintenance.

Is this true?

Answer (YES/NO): NO